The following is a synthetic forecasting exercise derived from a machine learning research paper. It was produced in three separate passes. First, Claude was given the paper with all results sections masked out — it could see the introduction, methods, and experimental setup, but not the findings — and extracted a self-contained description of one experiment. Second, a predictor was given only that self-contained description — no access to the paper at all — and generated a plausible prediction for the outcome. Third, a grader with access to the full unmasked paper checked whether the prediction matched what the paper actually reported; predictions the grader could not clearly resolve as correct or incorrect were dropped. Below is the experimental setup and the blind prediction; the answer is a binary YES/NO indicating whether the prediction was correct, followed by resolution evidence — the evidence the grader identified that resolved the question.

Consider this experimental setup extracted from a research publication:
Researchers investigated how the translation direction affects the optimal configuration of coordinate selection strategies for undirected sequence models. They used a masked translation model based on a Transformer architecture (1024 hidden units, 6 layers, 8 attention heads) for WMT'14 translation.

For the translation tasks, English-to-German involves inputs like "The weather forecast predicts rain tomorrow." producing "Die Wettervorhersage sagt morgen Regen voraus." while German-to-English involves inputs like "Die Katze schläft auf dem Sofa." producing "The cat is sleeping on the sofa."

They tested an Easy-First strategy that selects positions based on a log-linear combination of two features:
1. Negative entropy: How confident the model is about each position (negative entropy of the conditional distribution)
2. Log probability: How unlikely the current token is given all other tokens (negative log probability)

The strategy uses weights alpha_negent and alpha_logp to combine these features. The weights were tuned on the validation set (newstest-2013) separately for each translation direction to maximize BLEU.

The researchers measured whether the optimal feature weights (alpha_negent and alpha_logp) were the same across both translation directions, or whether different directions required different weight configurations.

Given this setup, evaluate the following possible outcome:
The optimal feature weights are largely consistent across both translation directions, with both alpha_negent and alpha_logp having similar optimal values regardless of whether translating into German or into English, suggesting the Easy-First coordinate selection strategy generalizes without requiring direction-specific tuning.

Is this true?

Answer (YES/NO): NO